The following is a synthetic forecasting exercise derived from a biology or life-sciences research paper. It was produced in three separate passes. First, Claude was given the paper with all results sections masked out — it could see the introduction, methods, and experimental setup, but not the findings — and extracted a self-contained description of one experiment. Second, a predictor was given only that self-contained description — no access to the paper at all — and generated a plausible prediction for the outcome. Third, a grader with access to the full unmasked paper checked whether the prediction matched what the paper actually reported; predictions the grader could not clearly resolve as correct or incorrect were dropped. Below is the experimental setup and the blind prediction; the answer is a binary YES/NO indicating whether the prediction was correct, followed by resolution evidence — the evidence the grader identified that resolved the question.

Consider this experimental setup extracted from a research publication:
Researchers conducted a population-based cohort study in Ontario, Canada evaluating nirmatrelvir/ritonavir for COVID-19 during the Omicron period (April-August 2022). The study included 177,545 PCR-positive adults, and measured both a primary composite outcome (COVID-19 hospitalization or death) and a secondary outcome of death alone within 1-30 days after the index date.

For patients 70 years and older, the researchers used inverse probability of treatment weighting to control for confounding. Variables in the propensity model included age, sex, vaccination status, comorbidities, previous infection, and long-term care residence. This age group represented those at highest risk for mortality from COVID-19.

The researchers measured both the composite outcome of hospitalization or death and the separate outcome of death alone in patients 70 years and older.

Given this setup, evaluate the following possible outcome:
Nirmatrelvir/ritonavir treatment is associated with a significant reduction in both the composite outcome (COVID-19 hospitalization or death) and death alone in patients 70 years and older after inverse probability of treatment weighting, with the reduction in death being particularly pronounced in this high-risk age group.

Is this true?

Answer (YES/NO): YES